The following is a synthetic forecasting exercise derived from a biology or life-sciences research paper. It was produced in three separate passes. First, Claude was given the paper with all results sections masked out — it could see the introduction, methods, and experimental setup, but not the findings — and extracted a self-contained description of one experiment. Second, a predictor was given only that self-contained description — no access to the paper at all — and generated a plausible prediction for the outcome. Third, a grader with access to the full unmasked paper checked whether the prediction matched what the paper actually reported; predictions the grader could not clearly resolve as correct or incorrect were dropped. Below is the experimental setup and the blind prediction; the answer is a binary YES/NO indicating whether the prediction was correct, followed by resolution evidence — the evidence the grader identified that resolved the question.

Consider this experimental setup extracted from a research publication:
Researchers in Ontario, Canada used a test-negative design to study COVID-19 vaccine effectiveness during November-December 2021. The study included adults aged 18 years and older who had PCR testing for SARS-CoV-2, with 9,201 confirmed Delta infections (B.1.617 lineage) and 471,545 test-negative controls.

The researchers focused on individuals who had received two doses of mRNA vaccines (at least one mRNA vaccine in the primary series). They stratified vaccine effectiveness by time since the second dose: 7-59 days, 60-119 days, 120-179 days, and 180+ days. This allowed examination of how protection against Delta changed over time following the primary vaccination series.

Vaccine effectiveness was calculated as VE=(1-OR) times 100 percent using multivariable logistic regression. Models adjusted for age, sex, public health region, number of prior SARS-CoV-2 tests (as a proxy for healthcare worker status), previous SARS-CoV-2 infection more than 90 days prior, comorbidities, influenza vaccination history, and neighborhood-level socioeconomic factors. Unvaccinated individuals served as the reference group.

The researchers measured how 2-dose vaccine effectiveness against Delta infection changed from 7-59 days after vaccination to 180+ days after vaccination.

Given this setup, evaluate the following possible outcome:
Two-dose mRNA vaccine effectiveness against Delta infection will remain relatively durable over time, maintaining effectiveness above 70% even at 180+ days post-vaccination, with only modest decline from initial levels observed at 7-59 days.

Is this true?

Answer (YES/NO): YES